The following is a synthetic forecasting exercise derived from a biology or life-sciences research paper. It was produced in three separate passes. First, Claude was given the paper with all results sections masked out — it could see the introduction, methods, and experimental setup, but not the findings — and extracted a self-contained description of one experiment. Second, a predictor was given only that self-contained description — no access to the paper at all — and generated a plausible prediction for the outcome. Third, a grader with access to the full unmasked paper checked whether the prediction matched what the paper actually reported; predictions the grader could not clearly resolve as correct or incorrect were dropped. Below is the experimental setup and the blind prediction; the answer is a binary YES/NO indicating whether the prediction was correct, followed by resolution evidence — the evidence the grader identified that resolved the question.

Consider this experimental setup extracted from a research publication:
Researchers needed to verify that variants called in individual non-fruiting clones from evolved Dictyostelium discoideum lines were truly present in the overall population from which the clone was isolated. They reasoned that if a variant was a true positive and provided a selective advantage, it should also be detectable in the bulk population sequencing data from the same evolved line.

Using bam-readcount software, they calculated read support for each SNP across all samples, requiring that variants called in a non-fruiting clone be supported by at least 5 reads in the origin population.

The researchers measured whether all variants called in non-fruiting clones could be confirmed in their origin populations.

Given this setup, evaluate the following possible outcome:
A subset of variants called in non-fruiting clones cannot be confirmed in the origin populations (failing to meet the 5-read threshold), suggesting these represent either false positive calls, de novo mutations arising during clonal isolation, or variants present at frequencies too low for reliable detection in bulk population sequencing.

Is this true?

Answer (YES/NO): NO